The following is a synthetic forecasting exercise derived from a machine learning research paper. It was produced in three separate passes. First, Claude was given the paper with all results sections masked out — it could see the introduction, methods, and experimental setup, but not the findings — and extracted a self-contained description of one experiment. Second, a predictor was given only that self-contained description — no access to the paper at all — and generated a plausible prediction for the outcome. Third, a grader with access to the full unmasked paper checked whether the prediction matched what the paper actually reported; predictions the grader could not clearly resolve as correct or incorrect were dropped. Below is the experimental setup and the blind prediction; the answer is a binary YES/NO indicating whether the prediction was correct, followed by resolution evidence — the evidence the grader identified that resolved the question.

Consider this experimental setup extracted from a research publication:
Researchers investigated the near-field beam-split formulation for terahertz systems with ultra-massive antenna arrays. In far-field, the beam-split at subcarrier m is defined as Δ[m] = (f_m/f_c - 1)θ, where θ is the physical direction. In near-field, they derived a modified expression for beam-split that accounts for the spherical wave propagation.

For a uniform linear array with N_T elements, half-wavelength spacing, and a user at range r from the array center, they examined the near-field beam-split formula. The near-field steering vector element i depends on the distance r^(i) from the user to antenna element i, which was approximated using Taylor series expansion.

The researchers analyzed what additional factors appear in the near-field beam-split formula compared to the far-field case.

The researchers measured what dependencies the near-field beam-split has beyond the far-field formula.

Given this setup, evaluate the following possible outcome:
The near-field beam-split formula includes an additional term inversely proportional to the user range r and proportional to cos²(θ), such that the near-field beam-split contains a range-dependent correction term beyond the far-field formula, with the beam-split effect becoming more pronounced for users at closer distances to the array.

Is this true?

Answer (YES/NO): YES